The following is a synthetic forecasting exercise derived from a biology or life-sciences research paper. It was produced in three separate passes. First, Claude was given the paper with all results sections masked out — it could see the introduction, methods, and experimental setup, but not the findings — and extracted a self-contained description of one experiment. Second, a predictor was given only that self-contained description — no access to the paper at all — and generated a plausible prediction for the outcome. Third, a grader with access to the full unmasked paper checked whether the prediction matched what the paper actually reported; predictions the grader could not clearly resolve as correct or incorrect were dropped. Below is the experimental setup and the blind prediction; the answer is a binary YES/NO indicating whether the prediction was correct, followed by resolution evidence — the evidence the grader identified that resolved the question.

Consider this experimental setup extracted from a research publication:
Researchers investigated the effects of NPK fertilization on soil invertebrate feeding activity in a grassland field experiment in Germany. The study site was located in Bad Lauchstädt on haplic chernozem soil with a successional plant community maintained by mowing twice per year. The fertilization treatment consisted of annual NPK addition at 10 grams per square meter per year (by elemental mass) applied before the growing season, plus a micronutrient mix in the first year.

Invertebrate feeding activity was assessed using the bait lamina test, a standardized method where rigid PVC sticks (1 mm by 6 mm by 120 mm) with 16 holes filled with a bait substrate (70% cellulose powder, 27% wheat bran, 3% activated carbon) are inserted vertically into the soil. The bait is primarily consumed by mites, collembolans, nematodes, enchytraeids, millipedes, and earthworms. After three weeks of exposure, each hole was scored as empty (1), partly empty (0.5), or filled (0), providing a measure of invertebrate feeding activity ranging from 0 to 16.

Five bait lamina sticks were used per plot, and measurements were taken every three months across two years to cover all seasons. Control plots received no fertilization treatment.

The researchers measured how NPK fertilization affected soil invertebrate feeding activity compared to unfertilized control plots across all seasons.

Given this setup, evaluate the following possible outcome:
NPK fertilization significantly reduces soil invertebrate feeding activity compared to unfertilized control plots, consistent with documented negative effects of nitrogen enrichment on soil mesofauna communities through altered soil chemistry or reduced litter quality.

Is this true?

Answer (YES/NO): YES